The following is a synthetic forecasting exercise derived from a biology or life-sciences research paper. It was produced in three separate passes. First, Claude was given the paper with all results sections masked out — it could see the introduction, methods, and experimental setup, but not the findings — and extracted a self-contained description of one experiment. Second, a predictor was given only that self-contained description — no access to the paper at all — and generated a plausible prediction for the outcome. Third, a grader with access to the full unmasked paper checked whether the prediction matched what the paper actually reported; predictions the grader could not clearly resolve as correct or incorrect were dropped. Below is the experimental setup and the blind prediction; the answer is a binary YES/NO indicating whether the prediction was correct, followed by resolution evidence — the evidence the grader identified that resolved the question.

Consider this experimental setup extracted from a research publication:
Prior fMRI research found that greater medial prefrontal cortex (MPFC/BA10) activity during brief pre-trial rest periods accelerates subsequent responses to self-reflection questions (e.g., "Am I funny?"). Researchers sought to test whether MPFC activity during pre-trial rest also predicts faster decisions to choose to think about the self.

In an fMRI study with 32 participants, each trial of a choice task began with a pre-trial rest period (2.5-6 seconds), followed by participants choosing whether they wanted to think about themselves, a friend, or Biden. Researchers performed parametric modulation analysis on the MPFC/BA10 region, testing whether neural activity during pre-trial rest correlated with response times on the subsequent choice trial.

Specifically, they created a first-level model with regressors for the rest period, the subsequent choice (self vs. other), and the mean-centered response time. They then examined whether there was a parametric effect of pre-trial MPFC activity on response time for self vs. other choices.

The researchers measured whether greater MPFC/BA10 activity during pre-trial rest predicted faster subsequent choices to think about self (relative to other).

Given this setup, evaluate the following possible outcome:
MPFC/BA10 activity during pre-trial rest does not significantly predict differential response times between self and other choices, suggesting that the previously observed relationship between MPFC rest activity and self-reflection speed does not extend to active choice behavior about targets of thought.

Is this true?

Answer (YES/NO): NO